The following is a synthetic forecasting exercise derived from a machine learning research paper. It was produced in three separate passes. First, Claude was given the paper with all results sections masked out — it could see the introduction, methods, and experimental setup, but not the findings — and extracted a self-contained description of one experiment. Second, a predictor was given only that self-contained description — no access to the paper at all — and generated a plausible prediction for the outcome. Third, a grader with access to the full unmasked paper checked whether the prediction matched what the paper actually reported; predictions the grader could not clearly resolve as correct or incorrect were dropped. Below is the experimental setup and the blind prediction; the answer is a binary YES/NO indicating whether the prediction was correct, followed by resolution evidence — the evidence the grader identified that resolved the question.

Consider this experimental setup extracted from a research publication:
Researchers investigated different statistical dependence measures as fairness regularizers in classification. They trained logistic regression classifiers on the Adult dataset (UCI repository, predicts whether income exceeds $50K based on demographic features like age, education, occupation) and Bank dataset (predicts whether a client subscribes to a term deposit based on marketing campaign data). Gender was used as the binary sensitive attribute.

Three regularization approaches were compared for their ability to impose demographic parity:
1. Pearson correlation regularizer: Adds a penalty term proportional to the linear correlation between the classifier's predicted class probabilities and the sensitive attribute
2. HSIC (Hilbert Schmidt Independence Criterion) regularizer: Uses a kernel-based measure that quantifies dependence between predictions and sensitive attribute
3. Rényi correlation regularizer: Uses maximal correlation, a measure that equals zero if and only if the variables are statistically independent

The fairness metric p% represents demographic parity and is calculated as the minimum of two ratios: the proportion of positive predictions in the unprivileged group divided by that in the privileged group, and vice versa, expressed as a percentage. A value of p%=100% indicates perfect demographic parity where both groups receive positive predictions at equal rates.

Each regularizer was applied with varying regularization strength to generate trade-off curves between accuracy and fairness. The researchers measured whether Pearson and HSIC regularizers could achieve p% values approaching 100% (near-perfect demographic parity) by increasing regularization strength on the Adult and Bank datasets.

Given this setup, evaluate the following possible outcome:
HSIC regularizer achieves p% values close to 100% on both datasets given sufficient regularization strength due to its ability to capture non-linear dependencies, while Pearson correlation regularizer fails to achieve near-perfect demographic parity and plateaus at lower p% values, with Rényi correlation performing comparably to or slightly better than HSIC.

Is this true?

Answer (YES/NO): NO